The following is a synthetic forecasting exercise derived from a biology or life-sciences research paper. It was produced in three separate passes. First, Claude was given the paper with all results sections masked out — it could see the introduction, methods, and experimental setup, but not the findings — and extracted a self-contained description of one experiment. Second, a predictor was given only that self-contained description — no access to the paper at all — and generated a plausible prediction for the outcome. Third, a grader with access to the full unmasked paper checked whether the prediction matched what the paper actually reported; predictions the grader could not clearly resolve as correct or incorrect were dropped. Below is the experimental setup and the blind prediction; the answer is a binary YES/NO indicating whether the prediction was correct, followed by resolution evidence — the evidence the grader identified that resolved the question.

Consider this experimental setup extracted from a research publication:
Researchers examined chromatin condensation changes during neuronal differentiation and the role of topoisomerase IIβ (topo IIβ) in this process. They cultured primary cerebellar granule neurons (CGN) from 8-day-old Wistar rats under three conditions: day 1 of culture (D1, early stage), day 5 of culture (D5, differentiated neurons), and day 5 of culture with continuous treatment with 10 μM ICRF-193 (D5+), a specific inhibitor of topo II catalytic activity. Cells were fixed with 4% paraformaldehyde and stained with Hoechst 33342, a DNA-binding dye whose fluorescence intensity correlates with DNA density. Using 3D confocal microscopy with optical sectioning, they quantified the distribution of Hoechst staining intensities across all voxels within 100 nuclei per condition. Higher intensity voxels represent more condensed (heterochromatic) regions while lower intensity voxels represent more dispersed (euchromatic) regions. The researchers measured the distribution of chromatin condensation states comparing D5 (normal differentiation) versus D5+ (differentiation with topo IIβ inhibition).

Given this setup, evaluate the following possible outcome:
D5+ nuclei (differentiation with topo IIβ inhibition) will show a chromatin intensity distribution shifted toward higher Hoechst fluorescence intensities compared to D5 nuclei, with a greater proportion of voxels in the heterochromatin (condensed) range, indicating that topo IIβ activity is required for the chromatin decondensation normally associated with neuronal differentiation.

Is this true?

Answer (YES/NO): YES